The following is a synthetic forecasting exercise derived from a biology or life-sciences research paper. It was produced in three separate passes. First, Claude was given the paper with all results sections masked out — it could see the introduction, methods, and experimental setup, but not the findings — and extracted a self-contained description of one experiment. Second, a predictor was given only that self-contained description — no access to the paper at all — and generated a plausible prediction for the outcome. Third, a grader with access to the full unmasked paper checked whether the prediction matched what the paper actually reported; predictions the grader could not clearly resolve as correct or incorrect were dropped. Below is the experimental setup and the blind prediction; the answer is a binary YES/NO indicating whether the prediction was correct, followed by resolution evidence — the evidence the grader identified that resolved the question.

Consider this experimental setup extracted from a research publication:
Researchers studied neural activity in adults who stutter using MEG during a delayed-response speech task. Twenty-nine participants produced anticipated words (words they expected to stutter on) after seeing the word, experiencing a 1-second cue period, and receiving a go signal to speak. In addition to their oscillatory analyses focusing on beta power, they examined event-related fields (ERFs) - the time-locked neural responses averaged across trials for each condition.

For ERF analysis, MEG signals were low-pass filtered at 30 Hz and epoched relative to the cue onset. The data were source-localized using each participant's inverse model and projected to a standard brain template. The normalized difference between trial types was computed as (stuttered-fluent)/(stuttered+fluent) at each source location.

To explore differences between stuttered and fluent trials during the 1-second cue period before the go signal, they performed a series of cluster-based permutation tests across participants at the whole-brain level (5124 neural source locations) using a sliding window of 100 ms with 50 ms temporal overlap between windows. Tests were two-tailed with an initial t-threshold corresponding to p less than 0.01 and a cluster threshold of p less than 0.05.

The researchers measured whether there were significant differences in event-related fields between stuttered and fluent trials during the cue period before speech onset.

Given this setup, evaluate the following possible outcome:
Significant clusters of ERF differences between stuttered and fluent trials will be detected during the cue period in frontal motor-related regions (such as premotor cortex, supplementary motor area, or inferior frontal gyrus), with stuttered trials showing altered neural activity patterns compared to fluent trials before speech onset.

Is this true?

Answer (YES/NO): YES